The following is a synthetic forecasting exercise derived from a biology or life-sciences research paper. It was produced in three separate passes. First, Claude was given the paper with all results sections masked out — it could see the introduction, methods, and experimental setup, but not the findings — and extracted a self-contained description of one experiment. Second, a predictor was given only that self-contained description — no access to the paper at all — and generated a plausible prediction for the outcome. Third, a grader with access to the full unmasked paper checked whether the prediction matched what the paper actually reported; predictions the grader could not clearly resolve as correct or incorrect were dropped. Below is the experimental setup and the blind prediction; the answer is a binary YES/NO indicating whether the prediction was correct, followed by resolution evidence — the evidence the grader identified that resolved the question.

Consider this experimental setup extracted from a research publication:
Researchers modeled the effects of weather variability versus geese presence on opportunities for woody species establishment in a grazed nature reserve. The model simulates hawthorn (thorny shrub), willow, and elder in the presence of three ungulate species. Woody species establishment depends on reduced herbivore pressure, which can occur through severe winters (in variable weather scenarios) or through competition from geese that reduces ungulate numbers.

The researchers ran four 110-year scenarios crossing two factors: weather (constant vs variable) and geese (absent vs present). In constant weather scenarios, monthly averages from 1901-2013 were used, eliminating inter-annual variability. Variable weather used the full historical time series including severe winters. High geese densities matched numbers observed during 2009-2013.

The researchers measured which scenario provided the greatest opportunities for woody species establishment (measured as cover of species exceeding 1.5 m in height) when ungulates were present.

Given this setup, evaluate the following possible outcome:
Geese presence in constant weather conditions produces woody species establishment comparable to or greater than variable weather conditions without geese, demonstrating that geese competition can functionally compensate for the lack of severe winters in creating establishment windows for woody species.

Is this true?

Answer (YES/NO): NO